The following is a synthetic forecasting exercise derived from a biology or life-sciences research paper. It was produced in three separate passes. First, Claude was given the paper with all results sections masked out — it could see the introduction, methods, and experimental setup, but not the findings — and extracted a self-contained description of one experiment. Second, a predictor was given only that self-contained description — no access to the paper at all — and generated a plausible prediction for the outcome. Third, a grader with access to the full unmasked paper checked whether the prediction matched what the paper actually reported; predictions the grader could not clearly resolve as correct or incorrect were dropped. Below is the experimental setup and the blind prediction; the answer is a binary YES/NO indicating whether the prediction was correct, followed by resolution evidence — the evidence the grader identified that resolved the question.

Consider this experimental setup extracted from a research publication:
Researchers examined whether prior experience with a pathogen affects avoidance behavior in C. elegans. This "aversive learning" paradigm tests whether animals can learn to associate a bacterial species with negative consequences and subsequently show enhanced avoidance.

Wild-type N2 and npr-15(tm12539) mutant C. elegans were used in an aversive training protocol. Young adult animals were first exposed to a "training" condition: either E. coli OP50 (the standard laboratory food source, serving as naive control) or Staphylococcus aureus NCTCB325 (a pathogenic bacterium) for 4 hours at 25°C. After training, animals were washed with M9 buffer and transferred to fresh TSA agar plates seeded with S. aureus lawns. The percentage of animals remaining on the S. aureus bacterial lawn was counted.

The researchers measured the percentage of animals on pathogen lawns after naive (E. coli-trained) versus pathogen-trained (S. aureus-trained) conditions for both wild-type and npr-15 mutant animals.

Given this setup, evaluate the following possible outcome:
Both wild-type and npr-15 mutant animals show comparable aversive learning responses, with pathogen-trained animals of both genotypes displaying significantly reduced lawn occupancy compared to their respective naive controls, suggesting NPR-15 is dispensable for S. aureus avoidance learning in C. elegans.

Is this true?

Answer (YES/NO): NO